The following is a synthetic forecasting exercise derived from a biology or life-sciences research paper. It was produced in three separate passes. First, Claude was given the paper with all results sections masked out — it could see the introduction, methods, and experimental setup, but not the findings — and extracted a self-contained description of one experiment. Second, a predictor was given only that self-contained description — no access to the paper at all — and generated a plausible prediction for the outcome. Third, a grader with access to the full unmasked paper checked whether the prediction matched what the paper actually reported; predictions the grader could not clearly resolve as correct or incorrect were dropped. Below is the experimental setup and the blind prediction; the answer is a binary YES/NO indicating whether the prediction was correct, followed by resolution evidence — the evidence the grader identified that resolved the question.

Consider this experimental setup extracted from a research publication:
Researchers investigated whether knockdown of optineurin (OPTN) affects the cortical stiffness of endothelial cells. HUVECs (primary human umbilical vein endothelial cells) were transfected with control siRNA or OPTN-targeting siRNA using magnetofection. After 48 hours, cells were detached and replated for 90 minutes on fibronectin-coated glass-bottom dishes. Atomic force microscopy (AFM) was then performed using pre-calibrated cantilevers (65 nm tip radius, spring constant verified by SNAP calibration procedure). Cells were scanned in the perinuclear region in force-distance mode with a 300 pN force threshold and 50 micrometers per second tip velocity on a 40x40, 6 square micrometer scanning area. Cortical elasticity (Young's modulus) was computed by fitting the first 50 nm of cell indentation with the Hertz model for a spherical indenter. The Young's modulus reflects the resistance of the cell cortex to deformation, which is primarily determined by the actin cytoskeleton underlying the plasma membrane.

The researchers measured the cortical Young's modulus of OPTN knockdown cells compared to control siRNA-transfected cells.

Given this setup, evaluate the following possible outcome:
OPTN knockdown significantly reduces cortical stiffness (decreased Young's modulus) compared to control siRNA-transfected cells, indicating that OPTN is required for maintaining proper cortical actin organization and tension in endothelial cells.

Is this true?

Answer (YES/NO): NO